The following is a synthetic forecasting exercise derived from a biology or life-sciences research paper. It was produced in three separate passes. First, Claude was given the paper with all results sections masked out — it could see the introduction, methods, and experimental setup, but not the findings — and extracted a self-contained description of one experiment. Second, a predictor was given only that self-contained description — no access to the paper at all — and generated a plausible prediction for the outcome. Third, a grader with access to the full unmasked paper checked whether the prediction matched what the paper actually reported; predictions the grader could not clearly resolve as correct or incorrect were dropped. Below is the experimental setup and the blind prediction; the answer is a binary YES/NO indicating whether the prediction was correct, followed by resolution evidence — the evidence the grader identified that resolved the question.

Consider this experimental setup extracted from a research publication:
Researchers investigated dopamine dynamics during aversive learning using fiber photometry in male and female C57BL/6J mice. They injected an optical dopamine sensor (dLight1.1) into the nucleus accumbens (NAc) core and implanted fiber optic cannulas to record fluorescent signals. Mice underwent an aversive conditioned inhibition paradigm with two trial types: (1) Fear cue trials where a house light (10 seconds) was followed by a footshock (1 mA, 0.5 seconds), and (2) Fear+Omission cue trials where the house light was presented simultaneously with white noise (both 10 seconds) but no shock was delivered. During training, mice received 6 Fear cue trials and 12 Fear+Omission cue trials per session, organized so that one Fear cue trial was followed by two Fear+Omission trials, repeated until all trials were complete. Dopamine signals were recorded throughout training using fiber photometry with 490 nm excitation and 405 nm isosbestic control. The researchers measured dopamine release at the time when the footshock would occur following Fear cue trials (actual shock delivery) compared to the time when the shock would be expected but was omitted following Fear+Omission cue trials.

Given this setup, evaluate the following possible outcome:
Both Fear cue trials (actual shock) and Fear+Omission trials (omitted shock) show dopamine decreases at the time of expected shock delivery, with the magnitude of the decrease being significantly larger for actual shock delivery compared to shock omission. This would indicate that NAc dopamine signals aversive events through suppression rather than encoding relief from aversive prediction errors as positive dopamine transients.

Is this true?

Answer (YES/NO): NO